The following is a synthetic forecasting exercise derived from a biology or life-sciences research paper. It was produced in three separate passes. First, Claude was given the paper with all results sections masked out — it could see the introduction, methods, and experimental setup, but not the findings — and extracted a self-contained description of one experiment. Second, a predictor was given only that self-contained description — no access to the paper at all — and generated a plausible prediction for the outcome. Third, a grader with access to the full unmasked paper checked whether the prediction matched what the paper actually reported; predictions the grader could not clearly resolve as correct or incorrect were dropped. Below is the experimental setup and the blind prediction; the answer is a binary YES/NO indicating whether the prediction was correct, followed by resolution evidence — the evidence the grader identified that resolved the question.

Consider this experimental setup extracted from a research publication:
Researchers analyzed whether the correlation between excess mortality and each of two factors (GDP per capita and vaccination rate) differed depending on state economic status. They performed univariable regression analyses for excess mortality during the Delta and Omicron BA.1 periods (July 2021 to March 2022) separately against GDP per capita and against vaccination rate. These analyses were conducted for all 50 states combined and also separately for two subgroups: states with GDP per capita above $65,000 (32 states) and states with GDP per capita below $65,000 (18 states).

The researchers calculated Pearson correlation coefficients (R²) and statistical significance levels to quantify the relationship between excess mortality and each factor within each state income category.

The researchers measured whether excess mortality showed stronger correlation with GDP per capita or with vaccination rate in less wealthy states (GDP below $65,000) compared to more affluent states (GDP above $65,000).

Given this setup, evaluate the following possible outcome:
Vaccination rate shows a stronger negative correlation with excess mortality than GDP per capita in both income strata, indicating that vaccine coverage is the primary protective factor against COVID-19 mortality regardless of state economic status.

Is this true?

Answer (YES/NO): NO